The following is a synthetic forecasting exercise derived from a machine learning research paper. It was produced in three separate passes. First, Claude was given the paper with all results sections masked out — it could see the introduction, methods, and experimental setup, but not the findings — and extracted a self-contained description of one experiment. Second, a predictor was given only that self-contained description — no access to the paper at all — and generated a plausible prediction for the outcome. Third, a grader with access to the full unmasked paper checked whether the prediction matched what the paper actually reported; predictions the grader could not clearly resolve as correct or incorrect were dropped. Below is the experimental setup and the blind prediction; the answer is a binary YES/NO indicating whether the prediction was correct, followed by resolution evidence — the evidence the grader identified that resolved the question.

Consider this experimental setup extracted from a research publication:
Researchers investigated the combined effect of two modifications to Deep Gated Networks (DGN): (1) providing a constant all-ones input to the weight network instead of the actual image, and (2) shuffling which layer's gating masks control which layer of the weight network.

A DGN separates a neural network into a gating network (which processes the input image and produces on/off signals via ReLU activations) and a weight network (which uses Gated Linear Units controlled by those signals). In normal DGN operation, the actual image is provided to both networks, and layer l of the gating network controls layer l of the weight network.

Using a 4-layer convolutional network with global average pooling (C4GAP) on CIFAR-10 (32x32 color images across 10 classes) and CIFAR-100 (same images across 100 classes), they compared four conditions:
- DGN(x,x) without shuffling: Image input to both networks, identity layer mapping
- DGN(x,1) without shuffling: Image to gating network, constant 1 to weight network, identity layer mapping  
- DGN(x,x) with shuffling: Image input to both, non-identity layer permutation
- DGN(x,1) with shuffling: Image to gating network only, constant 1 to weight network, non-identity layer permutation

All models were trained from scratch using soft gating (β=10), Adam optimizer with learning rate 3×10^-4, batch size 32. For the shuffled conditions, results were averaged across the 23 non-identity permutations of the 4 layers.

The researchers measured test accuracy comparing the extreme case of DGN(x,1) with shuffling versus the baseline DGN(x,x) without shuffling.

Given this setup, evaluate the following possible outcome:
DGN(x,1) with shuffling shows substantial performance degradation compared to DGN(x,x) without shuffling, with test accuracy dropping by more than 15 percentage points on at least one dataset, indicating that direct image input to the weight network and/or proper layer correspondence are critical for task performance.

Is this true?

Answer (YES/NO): NO